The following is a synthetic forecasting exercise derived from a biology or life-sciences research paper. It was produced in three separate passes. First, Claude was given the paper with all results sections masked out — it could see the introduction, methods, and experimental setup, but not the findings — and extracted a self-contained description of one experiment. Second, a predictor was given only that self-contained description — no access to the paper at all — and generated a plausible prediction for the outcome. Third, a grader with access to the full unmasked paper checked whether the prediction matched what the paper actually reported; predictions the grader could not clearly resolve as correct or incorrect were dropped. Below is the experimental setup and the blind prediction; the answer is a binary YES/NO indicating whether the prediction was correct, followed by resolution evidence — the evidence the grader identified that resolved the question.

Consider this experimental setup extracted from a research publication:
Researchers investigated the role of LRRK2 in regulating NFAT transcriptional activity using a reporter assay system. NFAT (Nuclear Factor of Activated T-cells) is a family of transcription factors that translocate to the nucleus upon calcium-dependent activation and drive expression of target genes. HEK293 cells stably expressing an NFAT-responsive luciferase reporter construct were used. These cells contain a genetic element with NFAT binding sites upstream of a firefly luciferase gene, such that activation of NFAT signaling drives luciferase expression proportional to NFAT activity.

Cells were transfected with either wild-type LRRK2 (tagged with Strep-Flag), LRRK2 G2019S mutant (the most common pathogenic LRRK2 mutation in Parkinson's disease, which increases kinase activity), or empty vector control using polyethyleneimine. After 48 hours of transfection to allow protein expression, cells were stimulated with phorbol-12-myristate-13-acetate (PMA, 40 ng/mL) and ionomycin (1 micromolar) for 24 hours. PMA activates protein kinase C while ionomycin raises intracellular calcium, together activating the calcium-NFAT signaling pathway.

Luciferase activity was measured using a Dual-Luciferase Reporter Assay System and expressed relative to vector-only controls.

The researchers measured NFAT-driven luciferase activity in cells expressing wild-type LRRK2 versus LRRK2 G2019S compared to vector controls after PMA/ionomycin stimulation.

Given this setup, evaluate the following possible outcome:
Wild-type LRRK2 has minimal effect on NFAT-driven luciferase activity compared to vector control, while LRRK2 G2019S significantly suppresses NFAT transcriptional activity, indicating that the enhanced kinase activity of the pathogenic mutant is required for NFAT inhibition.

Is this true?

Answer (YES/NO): NO